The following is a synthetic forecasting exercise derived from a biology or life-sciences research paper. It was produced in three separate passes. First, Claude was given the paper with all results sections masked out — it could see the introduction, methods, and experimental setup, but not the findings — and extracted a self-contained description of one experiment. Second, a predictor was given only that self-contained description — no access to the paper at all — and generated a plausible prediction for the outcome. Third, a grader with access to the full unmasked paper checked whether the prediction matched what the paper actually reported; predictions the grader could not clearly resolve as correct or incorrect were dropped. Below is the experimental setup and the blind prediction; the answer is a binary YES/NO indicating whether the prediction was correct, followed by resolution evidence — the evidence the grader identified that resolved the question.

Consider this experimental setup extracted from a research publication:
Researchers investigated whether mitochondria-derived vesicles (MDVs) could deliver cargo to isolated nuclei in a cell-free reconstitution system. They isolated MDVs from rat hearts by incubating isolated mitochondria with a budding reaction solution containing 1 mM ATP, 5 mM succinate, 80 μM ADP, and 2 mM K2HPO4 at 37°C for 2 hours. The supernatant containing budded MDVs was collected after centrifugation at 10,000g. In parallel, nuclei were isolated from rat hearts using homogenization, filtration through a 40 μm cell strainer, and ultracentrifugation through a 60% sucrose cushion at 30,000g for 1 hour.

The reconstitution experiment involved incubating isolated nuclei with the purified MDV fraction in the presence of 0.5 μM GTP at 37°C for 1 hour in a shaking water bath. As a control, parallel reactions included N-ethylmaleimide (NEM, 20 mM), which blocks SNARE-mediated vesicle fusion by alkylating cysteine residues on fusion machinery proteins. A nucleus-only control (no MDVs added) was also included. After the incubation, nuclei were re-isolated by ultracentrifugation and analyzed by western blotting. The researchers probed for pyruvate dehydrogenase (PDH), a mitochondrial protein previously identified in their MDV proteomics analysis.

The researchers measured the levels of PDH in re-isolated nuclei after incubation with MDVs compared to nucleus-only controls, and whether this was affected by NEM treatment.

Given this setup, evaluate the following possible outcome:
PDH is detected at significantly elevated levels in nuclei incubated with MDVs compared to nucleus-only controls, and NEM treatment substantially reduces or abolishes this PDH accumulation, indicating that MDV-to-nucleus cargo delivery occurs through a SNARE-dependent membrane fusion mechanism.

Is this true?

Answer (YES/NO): YES